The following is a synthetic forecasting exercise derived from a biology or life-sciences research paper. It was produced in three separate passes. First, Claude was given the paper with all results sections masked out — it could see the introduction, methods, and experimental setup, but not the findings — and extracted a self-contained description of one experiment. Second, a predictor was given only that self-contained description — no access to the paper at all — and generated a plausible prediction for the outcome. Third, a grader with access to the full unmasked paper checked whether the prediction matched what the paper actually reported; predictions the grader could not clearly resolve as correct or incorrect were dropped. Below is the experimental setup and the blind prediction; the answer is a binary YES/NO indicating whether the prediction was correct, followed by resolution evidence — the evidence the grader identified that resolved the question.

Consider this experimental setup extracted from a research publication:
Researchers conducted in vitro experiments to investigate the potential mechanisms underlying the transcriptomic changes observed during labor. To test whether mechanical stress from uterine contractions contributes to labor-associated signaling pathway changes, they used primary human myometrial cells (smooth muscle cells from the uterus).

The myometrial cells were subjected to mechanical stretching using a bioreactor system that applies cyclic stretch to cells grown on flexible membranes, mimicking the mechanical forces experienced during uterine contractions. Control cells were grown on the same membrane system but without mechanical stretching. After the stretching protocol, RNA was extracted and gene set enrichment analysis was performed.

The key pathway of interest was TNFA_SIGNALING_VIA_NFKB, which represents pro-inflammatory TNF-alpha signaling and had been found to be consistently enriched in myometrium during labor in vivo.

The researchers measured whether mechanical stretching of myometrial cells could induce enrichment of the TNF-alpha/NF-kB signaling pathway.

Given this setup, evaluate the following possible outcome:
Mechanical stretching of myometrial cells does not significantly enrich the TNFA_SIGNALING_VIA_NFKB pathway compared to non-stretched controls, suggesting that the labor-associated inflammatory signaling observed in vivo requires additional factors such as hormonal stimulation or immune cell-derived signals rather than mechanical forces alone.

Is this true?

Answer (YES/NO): YES